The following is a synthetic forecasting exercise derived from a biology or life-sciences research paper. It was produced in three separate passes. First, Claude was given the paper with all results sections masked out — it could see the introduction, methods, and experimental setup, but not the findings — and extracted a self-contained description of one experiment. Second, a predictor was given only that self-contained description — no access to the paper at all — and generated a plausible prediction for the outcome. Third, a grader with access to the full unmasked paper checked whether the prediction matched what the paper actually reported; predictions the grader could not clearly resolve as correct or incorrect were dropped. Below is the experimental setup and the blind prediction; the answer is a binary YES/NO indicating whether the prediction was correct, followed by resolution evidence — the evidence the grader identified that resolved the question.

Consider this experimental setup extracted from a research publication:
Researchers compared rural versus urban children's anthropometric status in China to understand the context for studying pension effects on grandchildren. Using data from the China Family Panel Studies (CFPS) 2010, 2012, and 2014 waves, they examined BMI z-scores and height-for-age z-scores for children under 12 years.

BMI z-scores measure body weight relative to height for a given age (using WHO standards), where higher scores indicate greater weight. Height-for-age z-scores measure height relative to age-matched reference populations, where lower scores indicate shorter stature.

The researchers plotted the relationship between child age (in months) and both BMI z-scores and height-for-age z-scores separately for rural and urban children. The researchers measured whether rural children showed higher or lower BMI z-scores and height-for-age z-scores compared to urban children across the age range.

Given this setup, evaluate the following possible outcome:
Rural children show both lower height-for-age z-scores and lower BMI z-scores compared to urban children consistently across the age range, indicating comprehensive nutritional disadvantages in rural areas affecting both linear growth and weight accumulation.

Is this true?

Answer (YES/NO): NO